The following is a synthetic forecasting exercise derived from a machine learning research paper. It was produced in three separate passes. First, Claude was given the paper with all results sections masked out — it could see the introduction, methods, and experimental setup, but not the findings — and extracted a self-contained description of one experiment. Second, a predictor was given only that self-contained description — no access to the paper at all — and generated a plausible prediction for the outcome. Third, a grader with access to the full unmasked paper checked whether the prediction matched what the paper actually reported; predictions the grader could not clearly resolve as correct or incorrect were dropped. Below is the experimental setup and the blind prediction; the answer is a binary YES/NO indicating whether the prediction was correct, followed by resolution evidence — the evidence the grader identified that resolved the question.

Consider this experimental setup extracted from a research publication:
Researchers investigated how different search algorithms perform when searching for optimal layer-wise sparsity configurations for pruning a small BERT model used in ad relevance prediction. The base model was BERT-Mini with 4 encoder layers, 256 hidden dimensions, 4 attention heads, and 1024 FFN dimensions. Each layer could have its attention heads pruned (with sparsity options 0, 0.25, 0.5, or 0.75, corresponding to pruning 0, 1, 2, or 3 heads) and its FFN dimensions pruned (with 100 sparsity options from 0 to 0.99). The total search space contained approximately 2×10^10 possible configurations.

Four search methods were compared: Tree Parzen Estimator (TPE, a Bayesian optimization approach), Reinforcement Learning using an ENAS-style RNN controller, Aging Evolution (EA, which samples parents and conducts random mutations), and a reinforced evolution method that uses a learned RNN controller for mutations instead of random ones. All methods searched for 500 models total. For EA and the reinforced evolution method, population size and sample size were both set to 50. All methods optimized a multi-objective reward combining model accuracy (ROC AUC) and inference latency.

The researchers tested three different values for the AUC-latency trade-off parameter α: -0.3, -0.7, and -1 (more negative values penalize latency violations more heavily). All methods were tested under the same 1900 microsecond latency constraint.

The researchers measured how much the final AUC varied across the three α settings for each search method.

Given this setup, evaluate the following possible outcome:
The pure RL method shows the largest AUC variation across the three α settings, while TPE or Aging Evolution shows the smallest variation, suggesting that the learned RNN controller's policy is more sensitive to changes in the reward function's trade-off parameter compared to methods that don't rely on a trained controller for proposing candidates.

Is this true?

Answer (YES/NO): NO